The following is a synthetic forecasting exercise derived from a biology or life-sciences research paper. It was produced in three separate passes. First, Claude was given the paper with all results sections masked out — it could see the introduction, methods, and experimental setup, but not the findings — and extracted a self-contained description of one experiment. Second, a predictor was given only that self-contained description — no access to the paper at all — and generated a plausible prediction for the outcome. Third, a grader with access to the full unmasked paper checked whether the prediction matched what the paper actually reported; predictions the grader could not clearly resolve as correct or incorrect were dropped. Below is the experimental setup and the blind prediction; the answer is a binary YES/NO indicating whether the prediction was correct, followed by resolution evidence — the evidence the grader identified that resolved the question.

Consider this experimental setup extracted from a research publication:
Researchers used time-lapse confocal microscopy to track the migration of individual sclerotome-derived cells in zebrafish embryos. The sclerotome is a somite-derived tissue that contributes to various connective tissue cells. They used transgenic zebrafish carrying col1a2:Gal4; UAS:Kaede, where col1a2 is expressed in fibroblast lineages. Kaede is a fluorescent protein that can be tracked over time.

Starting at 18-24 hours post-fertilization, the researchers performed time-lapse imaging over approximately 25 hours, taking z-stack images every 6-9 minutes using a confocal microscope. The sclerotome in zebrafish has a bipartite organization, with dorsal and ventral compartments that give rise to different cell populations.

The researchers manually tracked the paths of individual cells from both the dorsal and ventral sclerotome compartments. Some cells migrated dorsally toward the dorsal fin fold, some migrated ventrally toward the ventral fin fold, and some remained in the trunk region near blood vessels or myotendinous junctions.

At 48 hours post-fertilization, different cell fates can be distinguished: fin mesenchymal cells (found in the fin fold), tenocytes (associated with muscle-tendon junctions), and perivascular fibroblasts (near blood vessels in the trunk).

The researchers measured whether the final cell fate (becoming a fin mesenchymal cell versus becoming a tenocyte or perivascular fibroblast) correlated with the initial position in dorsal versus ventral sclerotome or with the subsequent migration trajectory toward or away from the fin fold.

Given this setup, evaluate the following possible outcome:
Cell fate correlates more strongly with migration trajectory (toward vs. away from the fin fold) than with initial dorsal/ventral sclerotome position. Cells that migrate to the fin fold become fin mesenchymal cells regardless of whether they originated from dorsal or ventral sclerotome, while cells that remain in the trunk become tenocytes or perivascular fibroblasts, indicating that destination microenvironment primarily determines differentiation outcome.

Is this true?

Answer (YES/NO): NO